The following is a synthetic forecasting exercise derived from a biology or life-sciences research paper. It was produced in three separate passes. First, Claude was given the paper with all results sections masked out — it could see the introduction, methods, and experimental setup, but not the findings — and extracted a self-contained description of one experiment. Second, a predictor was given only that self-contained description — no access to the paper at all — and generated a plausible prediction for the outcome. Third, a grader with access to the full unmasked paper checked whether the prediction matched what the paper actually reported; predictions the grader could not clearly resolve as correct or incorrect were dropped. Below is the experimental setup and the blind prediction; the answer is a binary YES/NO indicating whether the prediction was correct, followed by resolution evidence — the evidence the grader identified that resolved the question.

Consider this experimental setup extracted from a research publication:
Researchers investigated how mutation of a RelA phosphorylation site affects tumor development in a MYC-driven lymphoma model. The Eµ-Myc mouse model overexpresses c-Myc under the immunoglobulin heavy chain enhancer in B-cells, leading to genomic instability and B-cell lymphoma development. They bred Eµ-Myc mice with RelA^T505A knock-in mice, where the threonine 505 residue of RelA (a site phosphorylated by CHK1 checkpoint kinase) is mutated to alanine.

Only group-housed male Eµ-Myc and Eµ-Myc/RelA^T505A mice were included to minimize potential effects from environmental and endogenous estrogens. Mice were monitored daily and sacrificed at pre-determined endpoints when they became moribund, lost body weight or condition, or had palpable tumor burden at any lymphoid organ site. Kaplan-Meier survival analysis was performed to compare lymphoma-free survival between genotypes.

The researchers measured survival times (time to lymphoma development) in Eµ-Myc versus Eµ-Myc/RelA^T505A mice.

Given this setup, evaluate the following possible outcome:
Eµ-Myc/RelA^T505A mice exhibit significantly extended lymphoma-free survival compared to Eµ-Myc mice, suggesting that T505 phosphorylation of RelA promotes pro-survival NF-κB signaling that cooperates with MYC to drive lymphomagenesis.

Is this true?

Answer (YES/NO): NO